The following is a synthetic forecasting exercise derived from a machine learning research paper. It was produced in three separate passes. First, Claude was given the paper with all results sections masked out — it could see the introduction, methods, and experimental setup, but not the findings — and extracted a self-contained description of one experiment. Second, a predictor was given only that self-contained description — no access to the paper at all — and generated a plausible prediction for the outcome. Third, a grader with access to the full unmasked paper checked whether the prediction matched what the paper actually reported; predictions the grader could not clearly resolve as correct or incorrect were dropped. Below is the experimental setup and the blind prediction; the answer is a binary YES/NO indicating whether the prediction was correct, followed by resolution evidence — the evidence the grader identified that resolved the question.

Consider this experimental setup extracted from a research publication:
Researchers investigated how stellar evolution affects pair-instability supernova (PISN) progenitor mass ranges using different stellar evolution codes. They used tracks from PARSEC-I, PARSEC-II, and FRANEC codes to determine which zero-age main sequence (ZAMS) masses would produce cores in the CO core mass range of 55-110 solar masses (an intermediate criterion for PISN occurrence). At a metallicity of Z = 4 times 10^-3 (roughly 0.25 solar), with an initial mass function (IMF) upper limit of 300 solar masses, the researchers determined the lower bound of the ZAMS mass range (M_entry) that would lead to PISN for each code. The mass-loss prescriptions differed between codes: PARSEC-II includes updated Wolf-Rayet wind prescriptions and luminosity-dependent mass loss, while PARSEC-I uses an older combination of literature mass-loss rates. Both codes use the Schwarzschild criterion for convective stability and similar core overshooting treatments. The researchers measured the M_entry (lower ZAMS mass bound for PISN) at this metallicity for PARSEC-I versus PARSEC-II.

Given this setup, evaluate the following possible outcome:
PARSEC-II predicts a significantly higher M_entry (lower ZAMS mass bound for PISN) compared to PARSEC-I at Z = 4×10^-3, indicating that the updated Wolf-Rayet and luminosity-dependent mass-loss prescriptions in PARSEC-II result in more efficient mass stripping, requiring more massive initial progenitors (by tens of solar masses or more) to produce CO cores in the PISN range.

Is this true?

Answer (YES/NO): NO